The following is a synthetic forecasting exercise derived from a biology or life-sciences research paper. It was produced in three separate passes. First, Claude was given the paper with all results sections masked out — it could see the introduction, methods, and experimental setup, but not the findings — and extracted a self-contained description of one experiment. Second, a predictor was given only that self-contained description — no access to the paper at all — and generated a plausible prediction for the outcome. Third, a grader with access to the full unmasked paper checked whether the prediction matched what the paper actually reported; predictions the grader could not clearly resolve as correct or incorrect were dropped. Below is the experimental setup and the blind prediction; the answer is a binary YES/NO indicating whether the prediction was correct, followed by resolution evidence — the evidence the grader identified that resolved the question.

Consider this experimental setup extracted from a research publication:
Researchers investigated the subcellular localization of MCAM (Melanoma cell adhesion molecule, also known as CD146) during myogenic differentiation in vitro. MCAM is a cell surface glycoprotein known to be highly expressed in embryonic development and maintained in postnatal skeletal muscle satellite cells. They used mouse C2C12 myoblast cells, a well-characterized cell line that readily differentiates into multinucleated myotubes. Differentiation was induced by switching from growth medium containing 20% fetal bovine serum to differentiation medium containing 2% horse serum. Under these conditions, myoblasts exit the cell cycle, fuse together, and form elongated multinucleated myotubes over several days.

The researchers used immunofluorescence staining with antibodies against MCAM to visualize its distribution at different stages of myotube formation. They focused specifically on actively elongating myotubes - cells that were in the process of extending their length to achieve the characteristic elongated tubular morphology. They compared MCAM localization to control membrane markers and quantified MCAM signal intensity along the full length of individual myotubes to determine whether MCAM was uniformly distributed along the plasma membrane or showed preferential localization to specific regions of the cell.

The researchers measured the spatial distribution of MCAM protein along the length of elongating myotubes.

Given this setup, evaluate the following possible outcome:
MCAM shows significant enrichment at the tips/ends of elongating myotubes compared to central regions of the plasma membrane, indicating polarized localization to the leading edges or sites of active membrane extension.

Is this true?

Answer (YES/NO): YES